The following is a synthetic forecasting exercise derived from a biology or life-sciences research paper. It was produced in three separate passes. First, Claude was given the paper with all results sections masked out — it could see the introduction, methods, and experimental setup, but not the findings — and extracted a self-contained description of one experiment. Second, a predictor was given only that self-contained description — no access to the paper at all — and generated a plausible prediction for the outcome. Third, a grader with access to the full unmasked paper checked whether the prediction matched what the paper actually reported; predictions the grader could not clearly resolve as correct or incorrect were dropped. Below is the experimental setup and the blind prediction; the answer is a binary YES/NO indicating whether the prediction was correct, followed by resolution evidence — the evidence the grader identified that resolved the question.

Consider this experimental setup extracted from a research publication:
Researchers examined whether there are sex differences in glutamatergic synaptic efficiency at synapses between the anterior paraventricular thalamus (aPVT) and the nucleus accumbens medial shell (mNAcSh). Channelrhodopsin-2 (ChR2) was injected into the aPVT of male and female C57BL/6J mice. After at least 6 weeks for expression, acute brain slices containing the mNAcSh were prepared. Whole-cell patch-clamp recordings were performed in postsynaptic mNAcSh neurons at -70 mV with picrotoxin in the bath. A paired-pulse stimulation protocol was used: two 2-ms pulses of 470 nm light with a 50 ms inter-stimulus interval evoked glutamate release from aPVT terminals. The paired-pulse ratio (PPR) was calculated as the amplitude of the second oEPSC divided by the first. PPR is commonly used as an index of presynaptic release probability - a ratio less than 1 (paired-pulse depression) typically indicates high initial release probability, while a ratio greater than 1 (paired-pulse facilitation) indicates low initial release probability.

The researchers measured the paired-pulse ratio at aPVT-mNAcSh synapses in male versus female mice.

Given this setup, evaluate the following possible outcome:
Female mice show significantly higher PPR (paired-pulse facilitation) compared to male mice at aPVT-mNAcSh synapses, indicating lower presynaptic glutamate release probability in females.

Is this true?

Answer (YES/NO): NO